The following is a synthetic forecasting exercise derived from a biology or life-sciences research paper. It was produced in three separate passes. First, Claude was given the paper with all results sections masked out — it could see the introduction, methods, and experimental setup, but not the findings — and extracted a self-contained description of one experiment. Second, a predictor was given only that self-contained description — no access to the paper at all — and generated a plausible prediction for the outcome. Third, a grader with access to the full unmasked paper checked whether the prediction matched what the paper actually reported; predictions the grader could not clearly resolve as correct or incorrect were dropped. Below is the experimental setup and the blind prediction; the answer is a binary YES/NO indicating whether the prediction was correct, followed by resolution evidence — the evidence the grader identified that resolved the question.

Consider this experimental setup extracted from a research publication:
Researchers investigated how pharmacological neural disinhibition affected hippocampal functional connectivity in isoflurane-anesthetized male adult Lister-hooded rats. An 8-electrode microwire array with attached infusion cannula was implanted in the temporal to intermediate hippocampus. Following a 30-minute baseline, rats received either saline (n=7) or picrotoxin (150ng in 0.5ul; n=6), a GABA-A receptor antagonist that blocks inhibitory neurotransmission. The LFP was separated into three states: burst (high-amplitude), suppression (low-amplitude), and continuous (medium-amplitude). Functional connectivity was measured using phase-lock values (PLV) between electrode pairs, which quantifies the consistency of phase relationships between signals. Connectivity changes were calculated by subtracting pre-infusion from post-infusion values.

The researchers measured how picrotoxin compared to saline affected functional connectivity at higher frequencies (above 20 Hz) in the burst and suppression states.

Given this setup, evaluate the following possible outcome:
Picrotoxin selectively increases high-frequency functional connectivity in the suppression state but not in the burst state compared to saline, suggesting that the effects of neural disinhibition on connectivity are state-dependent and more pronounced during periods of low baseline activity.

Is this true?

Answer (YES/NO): NO